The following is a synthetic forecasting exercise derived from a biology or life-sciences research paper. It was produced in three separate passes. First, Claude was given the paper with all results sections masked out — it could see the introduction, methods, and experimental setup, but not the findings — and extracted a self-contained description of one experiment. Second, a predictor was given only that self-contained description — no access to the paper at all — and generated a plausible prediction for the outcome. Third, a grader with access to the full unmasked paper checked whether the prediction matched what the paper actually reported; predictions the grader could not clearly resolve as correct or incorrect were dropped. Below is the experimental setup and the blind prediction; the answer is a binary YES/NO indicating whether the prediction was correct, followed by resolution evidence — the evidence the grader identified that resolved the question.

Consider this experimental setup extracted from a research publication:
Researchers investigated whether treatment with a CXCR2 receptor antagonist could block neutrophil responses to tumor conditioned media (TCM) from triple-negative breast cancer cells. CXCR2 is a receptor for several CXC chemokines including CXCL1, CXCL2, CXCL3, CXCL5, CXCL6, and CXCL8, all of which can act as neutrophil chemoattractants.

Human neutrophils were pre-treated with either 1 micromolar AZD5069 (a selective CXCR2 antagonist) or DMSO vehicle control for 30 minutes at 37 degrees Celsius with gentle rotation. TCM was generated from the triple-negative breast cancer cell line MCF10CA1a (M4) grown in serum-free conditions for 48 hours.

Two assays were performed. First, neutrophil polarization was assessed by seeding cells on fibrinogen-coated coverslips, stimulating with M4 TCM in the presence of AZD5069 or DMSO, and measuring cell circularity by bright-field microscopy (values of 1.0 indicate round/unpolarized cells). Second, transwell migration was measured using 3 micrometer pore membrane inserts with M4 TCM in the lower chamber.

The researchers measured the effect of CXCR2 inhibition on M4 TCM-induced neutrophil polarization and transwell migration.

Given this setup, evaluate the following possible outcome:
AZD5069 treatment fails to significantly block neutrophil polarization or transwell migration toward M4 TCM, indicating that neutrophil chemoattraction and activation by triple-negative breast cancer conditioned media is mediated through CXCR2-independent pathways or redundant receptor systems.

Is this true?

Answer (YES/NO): YES